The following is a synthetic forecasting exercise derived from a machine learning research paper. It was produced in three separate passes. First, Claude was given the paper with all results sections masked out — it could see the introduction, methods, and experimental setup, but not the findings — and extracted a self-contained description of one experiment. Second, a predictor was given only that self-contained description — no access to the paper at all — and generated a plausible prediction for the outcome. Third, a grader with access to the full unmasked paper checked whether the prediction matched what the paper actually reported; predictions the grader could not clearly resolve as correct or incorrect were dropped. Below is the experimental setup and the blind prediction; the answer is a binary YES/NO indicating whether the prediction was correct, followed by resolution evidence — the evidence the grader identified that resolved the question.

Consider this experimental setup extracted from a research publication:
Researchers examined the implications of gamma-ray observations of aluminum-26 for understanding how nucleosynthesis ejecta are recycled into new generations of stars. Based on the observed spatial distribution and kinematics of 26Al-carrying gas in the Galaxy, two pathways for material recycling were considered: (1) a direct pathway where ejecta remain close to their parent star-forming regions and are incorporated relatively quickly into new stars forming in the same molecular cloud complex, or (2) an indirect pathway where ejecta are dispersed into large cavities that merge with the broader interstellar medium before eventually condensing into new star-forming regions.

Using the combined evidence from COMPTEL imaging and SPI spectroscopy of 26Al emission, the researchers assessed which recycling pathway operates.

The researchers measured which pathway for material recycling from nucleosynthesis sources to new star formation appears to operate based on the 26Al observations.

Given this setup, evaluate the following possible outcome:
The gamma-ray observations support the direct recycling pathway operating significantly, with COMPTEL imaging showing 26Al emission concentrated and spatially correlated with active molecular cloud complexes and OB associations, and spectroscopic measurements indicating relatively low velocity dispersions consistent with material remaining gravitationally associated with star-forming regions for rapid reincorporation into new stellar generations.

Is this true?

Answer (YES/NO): NO